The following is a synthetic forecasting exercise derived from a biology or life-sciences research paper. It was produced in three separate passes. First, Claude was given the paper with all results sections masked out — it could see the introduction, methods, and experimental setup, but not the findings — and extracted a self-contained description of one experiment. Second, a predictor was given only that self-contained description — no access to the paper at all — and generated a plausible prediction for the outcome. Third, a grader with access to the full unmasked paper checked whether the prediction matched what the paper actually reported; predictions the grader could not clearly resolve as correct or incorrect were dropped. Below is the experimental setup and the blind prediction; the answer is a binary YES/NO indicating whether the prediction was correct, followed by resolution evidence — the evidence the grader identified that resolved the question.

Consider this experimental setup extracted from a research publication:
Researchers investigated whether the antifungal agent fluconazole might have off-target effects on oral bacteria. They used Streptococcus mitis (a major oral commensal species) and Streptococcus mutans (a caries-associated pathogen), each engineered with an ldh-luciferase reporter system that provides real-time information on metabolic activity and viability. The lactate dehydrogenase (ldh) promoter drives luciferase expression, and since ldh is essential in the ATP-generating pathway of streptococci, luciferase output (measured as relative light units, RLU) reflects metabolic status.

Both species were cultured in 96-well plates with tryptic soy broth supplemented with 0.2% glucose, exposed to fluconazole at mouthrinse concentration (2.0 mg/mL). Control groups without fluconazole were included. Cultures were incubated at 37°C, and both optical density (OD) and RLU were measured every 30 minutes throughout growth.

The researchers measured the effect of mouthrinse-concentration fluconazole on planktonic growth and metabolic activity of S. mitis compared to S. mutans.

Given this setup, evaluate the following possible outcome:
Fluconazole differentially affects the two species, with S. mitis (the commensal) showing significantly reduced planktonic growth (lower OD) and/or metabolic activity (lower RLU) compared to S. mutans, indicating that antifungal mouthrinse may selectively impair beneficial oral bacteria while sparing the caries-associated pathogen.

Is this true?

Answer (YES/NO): YES